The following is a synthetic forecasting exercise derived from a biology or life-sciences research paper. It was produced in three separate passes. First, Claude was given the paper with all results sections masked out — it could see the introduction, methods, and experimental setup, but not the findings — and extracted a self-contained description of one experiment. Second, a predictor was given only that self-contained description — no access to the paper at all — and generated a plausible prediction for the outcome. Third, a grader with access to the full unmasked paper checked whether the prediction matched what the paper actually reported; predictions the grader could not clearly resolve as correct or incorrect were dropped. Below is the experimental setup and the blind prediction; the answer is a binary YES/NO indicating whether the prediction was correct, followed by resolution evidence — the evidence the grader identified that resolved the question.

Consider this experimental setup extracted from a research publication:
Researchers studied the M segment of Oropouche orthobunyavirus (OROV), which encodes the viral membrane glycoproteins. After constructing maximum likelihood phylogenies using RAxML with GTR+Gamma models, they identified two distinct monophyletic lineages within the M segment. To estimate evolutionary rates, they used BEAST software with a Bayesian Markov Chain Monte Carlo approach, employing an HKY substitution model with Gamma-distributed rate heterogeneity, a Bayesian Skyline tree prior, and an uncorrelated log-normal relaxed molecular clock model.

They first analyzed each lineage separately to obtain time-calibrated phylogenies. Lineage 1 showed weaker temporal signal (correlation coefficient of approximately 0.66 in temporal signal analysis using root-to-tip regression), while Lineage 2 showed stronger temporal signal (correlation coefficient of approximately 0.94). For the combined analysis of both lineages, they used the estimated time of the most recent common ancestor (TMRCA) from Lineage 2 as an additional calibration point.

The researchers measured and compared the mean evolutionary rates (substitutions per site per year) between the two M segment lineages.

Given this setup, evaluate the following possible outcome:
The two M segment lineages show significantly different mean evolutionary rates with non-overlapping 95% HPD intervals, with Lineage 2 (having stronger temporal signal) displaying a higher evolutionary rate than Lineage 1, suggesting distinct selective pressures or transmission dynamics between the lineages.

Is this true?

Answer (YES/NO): NO